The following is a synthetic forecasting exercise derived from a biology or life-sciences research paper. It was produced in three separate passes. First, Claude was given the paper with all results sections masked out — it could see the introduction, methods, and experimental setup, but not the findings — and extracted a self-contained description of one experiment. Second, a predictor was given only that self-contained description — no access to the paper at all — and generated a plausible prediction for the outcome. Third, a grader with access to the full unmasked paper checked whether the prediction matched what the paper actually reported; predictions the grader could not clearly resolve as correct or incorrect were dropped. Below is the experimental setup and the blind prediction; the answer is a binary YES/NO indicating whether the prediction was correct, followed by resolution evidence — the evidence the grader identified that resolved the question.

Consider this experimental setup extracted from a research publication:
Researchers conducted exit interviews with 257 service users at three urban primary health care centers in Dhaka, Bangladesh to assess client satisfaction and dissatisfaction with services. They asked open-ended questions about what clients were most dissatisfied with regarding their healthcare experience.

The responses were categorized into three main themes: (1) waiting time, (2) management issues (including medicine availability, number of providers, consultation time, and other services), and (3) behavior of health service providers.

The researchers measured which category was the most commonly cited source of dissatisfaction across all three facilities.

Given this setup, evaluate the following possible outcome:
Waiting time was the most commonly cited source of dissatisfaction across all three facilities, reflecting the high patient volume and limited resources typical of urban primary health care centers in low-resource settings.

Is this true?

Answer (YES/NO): YES